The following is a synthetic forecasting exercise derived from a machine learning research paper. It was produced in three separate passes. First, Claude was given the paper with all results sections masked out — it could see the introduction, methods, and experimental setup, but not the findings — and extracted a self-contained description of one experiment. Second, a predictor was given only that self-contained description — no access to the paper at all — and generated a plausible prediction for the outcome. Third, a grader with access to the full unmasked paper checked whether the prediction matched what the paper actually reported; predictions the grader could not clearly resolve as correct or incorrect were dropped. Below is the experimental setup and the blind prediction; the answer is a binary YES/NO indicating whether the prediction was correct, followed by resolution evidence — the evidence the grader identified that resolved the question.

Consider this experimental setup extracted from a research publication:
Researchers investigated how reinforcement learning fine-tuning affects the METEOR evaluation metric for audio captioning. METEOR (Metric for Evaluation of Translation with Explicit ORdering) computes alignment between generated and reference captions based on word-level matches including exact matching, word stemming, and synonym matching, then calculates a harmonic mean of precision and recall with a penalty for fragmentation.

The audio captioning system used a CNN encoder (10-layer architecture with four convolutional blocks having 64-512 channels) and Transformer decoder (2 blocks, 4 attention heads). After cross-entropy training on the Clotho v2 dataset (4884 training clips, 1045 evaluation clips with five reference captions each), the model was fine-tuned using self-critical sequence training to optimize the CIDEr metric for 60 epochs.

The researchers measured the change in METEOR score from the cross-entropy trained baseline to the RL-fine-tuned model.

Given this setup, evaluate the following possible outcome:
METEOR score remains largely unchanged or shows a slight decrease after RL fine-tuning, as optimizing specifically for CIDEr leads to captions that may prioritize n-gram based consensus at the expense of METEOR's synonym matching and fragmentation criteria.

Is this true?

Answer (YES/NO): NO